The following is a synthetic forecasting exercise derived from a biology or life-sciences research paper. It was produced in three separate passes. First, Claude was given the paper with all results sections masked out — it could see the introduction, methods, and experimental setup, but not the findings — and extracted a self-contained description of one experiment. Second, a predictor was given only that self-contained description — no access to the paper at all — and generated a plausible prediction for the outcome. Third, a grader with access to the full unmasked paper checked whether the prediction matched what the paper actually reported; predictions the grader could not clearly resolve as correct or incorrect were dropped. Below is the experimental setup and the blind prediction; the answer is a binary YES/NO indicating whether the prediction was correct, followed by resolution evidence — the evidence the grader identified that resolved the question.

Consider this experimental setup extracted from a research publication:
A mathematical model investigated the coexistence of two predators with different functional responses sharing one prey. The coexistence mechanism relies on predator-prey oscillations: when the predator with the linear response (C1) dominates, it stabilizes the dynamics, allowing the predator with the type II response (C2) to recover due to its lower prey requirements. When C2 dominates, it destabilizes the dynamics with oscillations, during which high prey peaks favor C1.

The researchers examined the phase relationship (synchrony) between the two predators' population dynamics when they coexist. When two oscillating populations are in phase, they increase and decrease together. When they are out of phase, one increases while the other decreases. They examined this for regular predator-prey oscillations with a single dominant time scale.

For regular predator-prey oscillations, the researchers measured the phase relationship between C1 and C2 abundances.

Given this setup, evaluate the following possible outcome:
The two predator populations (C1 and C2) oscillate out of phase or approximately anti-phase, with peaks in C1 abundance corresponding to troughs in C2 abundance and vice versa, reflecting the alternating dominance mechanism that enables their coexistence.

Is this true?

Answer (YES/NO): NO